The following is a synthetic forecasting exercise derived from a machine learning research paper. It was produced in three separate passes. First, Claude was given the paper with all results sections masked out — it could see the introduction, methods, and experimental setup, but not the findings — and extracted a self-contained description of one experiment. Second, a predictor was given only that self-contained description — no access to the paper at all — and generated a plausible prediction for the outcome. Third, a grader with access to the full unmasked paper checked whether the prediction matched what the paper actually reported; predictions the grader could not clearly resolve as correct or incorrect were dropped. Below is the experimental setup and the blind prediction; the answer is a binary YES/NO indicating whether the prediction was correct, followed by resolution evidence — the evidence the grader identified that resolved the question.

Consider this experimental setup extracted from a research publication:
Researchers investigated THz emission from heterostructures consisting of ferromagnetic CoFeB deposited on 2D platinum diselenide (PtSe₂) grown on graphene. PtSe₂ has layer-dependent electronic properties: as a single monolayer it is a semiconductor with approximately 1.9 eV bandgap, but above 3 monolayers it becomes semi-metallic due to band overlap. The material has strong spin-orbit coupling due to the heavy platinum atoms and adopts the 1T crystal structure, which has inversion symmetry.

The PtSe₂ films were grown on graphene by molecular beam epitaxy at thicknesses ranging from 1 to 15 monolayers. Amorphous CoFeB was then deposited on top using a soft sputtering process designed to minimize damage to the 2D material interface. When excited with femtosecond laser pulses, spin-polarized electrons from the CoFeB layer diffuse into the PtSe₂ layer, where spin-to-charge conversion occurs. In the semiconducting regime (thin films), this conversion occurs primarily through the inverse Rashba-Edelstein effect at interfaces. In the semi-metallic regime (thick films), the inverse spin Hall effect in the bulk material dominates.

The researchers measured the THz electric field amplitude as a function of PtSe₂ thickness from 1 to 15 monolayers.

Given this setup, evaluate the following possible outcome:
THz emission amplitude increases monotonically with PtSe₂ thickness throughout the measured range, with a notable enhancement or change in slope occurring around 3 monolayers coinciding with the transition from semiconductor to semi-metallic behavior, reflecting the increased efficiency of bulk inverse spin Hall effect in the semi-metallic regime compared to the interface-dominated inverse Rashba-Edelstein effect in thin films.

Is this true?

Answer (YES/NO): NO